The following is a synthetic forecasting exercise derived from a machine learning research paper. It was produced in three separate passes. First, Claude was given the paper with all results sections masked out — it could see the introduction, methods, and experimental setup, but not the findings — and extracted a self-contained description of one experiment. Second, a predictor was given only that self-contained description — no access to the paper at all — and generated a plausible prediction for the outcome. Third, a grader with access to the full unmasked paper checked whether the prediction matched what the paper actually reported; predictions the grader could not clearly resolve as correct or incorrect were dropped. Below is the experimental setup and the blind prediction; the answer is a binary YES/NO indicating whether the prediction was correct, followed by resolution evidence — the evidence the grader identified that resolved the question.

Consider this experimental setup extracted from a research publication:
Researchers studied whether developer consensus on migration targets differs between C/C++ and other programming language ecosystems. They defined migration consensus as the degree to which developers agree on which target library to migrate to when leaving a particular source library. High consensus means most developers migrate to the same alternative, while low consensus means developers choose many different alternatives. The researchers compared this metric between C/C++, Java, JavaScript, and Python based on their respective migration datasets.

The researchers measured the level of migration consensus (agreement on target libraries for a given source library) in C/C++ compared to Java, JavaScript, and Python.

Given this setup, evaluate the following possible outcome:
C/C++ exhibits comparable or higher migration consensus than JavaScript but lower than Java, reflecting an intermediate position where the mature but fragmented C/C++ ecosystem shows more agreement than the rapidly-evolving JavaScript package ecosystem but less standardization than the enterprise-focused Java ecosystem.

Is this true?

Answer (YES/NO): NO